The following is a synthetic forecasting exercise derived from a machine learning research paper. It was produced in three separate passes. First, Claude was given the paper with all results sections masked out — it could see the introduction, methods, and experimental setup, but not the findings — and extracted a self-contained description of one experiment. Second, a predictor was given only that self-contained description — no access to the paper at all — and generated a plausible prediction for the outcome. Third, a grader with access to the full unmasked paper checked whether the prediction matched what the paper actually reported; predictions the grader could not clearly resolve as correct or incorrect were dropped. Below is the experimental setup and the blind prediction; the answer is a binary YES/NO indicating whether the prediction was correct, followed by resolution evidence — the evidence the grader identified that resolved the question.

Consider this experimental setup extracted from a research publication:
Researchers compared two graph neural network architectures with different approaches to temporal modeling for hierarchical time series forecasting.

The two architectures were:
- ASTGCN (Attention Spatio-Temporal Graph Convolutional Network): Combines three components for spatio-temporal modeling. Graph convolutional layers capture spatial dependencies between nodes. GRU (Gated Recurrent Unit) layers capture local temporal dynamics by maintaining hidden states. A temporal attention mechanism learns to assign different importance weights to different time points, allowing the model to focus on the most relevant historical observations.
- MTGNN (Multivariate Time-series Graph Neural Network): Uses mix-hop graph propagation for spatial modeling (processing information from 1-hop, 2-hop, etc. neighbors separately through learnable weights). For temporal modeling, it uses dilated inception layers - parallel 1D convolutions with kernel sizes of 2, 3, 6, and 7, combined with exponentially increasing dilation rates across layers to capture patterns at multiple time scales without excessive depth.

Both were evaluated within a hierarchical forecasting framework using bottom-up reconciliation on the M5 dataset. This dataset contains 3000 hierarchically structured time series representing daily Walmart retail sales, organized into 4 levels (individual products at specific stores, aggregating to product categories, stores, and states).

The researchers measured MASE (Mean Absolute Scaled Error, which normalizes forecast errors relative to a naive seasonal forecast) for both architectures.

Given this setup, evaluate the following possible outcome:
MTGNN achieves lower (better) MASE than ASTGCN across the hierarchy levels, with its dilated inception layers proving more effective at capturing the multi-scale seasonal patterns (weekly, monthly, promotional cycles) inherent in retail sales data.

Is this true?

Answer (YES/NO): YES